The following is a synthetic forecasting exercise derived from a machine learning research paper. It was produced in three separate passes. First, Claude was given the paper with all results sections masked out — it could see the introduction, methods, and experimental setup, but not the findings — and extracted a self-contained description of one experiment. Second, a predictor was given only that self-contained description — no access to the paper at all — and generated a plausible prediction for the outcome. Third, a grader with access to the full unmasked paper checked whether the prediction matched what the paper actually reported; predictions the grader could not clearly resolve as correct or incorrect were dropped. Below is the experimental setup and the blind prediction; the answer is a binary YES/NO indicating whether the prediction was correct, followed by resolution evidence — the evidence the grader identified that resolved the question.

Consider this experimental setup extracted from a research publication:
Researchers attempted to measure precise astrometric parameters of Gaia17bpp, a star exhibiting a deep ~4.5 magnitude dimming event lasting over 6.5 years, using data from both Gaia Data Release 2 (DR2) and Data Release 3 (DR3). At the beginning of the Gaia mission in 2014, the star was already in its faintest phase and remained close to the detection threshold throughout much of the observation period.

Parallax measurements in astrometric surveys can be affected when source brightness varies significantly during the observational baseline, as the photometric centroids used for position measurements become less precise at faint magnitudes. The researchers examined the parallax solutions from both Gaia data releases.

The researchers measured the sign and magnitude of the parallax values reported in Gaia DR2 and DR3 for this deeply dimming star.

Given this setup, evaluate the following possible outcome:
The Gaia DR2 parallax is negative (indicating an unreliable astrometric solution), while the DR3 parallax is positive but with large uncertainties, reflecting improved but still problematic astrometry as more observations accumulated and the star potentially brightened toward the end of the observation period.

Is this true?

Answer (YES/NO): NO